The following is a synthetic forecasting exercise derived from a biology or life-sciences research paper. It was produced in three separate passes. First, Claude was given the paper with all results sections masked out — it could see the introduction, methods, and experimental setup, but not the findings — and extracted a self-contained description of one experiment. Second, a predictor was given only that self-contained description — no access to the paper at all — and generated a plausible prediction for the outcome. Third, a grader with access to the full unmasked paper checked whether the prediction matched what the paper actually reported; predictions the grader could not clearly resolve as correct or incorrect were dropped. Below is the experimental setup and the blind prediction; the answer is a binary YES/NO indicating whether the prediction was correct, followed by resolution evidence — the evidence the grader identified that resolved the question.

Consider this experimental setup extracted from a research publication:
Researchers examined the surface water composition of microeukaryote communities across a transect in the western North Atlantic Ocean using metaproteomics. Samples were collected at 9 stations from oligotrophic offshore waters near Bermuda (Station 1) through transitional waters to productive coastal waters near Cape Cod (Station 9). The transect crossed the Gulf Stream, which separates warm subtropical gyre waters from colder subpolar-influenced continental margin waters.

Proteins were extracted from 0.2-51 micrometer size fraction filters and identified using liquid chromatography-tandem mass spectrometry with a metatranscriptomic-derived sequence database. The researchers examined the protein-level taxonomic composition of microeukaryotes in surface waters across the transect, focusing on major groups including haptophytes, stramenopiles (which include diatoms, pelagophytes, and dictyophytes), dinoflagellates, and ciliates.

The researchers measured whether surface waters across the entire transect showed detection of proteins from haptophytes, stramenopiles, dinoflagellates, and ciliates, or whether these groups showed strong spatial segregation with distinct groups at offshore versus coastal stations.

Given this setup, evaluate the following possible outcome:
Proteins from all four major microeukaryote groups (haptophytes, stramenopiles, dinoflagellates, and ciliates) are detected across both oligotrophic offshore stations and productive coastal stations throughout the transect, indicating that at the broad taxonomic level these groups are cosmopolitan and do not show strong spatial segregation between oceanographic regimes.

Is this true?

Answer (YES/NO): YES